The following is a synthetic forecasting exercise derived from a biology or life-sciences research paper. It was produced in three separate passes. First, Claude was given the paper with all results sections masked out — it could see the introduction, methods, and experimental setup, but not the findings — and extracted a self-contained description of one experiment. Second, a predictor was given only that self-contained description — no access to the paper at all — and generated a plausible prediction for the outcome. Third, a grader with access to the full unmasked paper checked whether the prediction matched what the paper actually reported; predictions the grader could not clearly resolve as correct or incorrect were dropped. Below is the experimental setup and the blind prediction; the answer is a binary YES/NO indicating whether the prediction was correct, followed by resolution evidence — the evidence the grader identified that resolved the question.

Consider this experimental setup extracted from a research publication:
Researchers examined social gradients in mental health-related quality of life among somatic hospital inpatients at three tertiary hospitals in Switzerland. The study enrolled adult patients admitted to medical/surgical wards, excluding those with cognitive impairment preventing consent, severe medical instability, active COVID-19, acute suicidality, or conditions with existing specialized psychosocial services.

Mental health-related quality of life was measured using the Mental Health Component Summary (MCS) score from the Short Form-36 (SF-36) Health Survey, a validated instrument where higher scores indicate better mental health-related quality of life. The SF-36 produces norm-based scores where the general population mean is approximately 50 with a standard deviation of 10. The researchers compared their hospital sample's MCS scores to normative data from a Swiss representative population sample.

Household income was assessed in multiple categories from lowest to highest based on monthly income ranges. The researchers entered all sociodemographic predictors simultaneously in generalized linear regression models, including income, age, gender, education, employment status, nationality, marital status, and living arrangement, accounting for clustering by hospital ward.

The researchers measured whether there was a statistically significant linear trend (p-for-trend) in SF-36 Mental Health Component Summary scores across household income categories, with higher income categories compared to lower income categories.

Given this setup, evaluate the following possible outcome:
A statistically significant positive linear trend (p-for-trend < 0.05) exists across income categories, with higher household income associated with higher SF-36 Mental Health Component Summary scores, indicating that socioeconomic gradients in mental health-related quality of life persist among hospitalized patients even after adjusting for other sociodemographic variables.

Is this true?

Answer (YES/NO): YES